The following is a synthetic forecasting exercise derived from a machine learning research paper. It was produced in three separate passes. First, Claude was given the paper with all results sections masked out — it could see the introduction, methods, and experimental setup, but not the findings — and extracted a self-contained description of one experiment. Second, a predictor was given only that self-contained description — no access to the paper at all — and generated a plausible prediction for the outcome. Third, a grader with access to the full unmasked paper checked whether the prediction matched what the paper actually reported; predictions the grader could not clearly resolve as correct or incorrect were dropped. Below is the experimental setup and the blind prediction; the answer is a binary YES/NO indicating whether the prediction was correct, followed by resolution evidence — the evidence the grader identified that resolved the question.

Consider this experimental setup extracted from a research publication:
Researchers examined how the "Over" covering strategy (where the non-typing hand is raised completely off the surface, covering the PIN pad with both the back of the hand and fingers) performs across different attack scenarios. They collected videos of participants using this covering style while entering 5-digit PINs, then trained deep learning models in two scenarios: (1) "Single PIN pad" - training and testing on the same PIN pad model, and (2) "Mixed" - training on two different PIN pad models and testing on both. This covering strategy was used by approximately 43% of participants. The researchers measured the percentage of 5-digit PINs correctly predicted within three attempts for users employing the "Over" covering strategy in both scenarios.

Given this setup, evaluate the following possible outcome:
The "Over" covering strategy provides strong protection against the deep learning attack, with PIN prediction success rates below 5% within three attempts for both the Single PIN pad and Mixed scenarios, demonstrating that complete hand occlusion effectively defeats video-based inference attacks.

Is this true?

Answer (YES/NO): NO